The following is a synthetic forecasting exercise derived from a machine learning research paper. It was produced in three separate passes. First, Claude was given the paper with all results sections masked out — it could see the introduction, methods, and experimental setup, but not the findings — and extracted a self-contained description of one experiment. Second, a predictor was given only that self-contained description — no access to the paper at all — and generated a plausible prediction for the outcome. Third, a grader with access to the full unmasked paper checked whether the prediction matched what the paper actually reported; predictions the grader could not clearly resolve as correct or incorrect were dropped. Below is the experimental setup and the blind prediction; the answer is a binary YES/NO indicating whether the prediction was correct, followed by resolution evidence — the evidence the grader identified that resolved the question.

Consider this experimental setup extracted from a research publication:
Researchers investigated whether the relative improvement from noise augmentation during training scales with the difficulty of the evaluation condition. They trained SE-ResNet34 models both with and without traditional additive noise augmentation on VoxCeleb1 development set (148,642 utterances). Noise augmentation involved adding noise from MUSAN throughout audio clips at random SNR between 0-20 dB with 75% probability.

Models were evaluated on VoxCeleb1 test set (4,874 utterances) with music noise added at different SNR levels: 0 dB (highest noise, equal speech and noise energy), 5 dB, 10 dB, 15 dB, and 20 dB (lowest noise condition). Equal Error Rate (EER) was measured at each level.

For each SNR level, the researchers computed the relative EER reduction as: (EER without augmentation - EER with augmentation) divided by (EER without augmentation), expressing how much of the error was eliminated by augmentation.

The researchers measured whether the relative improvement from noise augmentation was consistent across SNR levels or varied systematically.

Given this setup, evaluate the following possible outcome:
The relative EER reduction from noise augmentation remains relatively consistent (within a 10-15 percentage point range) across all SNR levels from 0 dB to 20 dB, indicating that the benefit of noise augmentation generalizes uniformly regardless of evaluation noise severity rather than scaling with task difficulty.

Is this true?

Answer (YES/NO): NO